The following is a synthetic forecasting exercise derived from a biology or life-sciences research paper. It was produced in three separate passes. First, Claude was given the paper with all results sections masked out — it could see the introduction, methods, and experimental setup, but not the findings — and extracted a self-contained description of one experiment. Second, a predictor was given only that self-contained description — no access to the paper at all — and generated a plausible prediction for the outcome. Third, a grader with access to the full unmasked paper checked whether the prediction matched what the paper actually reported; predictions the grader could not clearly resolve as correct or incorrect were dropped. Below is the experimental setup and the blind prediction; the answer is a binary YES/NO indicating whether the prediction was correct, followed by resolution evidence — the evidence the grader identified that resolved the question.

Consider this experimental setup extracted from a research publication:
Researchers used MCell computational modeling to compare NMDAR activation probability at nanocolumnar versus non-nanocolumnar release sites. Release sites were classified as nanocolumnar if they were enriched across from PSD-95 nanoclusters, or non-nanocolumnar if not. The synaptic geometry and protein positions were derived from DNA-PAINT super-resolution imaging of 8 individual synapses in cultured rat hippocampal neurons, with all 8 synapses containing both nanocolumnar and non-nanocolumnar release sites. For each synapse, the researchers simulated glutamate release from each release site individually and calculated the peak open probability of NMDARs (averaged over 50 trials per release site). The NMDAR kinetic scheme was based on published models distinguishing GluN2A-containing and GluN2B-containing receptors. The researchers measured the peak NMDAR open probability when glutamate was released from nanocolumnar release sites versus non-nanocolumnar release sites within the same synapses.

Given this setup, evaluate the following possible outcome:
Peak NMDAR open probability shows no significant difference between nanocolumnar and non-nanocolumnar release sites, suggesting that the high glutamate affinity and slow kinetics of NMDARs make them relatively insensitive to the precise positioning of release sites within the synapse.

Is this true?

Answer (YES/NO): NO